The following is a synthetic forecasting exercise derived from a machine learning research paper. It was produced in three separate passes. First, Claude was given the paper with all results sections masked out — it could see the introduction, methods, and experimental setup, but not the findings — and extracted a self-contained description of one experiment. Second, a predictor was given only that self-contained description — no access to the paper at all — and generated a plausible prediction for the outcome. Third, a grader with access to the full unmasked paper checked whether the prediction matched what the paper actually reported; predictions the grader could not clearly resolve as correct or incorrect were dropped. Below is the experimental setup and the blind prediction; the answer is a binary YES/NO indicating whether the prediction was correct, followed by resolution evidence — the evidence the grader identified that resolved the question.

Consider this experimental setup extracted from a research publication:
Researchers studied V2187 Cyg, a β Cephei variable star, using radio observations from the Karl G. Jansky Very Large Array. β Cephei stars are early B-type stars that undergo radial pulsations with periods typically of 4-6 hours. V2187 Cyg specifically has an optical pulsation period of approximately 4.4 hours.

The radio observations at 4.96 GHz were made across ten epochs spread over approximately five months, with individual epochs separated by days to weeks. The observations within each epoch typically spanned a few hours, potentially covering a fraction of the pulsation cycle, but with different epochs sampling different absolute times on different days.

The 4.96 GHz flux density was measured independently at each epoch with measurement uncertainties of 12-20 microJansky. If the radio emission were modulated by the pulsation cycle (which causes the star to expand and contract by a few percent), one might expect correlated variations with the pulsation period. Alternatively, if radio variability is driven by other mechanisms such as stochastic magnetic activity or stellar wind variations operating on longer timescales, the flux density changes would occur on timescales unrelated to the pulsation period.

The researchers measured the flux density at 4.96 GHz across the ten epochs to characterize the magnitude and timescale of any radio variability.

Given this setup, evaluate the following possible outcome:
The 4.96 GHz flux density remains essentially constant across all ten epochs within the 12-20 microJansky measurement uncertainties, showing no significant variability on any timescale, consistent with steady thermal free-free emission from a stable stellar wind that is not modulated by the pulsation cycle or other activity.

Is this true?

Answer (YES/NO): NO